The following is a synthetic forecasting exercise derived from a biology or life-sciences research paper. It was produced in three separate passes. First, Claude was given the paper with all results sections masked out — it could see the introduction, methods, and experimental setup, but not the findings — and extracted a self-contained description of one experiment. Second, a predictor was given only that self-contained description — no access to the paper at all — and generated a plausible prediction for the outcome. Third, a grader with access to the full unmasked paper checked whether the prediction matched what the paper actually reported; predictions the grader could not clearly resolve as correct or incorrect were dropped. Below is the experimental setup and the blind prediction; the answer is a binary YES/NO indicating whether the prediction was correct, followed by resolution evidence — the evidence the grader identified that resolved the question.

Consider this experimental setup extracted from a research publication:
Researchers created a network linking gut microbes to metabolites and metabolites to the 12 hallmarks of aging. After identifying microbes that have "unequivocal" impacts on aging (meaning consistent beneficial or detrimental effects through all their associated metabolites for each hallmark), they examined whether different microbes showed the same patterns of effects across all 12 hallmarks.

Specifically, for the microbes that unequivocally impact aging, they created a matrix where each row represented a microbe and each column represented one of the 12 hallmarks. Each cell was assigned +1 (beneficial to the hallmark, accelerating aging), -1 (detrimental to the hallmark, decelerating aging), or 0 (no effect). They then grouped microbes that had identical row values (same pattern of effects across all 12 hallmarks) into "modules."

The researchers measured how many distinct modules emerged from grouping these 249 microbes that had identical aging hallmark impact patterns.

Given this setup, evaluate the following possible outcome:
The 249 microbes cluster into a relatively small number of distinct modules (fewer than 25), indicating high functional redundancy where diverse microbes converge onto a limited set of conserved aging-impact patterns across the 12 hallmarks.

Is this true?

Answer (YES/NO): NO